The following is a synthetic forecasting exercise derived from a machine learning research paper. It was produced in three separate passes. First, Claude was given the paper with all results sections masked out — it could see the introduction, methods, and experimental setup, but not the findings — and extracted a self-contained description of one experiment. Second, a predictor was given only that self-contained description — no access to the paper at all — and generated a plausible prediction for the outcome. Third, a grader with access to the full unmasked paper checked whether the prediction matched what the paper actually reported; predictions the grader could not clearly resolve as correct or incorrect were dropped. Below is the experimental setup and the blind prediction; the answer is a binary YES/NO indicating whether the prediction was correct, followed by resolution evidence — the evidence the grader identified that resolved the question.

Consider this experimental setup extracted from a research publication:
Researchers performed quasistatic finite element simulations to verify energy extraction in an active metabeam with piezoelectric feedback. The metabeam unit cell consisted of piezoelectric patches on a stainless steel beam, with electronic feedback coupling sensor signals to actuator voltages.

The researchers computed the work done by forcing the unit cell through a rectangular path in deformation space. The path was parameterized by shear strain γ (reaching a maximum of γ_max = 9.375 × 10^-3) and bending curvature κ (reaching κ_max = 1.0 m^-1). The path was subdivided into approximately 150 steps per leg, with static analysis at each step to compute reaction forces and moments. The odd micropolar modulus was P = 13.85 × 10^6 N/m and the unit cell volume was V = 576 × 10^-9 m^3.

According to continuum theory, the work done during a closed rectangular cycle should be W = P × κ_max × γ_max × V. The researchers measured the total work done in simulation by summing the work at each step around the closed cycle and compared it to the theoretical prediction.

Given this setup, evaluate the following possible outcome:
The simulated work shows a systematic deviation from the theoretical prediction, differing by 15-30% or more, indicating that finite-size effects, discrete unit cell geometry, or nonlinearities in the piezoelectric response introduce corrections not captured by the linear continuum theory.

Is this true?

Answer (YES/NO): NO